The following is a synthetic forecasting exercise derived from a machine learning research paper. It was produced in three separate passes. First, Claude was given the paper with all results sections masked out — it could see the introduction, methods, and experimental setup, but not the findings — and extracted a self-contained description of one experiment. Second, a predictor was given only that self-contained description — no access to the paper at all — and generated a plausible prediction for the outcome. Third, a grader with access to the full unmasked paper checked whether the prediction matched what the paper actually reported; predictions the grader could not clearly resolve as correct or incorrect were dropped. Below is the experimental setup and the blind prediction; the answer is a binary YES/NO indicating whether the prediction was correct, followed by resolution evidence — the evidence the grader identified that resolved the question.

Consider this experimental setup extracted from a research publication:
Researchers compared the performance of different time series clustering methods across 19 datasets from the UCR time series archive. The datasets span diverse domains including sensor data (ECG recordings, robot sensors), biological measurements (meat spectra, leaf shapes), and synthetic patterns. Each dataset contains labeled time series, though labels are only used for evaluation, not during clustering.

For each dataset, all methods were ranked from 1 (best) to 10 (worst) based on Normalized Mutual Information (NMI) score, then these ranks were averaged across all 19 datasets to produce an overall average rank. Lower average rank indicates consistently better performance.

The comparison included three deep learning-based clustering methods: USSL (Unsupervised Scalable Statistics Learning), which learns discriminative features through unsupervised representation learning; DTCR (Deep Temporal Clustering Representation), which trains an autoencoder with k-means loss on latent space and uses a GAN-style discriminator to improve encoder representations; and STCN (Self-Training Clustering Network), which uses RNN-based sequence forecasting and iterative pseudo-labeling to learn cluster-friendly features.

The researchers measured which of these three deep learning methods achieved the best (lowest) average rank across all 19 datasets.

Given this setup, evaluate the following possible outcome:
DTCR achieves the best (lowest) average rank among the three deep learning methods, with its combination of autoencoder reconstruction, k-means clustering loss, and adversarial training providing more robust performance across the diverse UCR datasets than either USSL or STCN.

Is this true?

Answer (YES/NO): NO